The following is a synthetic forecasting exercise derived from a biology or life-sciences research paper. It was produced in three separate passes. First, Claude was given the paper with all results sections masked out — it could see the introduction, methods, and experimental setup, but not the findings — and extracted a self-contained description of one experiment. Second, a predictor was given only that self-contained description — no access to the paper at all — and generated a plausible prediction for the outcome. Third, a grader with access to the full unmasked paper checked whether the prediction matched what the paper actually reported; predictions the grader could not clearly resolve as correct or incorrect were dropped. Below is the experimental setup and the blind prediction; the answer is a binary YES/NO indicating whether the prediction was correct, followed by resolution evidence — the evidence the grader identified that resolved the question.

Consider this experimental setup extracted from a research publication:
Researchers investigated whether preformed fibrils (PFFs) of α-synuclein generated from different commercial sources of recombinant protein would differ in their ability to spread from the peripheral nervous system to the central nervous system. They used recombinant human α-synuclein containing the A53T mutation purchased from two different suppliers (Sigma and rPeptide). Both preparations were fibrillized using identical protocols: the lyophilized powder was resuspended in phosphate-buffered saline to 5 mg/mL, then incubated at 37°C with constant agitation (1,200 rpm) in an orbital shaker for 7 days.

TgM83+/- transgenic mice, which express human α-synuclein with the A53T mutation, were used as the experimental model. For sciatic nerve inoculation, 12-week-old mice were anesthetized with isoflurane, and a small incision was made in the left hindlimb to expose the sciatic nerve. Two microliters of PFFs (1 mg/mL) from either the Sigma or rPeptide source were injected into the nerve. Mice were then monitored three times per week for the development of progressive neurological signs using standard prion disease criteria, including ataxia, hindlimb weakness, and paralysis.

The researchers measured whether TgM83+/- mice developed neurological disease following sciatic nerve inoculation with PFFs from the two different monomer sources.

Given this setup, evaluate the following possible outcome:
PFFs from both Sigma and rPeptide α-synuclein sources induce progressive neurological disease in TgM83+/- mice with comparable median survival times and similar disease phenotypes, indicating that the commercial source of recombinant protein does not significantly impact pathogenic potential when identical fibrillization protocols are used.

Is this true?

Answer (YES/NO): NO